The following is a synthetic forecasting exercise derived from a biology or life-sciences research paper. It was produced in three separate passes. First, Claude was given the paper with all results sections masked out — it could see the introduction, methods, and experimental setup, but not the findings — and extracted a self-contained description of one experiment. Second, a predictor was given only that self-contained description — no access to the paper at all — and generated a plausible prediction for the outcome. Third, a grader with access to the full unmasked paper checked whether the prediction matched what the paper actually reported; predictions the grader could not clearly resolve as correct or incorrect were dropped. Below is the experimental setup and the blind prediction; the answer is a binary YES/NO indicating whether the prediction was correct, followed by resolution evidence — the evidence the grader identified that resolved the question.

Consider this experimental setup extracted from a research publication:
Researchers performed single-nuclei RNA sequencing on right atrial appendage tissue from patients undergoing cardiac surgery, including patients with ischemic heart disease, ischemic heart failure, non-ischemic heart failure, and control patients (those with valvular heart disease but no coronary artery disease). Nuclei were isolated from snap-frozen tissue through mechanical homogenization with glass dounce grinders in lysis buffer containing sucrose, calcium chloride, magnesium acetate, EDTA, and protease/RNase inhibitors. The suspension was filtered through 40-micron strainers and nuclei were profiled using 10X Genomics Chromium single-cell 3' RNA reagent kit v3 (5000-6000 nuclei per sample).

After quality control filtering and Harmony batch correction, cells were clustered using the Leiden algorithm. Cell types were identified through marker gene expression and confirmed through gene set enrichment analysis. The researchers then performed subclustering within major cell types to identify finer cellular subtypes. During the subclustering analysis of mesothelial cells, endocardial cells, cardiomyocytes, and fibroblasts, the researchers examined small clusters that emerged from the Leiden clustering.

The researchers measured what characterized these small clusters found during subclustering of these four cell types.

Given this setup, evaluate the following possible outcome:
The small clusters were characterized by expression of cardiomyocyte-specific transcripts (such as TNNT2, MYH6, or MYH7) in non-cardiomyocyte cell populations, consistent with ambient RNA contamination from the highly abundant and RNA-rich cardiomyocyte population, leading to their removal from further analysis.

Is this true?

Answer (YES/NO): NO